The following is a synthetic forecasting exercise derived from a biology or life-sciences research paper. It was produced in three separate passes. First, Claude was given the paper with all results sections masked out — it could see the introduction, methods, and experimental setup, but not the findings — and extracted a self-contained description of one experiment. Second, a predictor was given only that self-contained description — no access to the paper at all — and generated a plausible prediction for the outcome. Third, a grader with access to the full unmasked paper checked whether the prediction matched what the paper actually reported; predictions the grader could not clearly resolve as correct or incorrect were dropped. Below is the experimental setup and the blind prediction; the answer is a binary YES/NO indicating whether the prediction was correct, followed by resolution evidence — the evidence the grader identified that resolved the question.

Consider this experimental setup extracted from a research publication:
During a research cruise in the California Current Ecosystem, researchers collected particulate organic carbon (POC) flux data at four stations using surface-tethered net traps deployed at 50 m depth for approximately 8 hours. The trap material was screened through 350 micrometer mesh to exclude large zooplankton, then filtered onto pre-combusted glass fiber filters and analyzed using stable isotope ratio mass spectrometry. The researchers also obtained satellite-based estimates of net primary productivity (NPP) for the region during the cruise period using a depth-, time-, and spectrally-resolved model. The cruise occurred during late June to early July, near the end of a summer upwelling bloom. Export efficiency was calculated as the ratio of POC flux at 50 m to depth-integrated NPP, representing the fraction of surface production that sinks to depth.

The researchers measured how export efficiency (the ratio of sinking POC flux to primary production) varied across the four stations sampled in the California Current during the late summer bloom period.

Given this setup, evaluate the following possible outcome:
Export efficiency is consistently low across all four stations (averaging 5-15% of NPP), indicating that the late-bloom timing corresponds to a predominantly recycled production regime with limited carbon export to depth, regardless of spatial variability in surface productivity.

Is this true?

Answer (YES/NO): NO